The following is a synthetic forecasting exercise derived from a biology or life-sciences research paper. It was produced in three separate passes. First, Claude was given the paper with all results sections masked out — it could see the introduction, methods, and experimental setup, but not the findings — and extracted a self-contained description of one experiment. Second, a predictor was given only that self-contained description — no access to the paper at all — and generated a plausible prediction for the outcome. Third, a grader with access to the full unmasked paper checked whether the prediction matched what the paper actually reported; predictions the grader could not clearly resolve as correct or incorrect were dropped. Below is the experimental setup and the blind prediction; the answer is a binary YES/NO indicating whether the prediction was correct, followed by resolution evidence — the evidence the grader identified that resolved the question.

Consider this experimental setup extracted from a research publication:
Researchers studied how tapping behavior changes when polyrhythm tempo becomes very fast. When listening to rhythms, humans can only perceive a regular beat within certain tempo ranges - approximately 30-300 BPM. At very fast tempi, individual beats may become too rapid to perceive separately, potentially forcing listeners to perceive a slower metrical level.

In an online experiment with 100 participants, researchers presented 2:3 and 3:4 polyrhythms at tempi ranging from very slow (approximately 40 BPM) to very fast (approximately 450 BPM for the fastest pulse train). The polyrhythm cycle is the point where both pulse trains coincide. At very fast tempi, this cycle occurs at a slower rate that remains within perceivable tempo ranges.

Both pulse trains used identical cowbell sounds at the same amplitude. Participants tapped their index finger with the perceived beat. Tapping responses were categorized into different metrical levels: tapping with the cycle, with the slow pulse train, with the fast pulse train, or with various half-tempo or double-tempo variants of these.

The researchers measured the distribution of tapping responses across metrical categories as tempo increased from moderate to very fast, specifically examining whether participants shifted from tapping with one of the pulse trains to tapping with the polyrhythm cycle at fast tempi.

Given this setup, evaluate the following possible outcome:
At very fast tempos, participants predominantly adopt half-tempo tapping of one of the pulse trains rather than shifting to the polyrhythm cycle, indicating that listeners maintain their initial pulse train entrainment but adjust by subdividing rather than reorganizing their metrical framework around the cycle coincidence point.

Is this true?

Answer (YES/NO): NO